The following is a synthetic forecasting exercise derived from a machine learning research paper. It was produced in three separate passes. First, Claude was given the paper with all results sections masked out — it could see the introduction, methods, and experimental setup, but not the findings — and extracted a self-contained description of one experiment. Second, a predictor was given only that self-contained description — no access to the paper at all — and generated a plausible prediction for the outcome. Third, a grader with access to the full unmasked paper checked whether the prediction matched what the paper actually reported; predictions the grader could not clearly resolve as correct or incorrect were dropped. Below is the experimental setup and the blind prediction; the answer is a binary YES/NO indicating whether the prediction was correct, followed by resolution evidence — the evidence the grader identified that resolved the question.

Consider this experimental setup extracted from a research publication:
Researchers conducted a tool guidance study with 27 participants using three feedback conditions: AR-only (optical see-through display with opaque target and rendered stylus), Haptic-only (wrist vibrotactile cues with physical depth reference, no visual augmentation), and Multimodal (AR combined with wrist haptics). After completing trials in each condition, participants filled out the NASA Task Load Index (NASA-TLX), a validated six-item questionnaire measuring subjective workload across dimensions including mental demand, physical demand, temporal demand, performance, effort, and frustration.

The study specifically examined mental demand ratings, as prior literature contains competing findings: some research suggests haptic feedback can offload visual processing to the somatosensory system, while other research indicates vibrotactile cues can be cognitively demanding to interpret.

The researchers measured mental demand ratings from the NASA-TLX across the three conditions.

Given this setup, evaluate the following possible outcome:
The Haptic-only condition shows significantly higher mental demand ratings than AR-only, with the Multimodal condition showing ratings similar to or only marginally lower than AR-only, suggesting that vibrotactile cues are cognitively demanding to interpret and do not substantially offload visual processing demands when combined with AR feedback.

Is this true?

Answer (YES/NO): NO